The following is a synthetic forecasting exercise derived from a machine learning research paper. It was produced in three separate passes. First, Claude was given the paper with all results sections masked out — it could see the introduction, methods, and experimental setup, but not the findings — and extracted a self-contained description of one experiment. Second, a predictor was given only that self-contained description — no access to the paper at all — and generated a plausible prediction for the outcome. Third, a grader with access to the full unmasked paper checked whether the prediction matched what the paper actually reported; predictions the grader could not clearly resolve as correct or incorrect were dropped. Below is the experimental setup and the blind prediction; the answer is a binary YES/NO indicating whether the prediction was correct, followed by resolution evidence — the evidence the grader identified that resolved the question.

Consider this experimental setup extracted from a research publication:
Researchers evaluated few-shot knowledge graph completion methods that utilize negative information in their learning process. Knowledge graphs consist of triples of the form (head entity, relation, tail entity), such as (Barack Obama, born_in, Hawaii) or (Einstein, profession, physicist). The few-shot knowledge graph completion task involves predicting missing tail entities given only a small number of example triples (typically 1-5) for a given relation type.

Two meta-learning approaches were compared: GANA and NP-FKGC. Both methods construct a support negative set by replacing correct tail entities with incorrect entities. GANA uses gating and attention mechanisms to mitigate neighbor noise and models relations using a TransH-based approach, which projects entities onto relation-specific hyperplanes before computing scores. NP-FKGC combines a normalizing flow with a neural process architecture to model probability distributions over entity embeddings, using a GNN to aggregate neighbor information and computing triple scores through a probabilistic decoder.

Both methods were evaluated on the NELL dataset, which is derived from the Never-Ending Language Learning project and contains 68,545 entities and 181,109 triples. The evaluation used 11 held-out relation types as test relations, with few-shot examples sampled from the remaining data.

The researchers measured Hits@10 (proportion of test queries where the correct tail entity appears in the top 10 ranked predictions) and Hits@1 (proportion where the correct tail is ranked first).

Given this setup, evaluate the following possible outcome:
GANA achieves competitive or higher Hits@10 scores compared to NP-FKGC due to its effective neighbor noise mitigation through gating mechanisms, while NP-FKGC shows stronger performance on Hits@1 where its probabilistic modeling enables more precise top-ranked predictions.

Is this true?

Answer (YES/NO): YES